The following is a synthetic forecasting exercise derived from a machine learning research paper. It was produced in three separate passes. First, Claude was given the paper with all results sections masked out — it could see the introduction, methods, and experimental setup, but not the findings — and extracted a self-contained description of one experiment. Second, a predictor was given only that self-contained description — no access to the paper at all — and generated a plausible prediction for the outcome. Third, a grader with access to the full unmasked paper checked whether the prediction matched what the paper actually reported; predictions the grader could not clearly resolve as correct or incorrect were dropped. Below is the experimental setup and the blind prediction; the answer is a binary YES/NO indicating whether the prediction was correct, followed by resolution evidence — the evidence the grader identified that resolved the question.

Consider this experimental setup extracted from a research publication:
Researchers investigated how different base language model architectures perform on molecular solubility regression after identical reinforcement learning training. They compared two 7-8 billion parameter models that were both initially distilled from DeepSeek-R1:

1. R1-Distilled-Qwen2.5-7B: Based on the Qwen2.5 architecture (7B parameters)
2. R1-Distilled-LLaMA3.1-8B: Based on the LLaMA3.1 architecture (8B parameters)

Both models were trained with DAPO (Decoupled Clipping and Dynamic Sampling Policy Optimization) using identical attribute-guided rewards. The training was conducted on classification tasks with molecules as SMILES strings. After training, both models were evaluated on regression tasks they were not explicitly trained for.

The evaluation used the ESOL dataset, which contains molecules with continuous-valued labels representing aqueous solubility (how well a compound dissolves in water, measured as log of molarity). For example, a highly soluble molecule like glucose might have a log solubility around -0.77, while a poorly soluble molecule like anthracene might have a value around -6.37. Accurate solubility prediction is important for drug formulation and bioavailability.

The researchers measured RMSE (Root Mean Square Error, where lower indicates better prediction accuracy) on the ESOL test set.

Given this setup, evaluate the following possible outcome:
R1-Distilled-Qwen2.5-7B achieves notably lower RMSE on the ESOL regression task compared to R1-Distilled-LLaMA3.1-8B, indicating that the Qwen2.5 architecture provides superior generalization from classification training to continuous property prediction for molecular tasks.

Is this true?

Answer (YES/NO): YES